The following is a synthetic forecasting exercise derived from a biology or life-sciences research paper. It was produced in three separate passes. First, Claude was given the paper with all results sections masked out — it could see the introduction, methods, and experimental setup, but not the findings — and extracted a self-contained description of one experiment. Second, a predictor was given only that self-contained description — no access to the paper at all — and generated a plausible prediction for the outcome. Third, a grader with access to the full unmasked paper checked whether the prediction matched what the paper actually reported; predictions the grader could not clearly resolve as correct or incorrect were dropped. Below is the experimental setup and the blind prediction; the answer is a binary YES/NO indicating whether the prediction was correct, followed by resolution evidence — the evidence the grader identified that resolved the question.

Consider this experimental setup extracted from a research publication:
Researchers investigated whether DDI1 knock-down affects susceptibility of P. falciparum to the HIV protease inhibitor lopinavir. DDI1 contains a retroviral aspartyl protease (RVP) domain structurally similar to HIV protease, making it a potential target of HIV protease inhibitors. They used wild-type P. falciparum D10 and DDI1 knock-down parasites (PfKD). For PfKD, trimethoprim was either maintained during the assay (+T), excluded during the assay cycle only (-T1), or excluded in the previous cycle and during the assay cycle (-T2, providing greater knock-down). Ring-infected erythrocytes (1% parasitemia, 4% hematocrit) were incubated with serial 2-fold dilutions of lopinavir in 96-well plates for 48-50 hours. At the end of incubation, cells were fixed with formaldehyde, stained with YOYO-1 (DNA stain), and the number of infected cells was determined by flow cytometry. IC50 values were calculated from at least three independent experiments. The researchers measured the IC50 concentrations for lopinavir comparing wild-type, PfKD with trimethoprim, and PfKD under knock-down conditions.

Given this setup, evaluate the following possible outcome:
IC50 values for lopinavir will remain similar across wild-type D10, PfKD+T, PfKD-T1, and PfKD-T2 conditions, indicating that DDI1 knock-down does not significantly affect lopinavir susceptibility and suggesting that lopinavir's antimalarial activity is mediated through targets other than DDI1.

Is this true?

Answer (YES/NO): NO